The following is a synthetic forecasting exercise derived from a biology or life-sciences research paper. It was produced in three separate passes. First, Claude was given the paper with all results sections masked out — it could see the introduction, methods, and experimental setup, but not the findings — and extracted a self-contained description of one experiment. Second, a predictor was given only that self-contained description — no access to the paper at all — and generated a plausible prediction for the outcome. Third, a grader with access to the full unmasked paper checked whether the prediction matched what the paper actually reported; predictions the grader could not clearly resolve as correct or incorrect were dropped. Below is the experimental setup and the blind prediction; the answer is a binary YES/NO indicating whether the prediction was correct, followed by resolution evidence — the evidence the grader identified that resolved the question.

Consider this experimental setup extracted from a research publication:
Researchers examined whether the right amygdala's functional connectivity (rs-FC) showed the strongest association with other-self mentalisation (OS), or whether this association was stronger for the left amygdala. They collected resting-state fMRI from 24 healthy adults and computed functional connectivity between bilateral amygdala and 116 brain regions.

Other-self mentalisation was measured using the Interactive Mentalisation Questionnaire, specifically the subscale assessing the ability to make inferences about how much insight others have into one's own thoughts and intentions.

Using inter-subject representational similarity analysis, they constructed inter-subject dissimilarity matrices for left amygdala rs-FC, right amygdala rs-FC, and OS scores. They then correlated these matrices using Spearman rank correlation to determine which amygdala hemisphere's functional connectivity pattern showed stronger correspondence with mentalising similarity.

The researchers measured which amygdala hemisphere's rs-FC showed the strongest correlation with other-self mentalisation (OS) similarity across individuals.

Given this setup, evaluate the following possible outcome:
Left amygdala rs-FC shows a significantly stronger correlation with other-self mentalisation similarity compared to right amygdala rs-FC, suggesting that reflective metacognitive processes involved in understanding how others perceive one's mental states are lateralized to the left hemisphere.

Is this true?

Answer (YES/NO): YES